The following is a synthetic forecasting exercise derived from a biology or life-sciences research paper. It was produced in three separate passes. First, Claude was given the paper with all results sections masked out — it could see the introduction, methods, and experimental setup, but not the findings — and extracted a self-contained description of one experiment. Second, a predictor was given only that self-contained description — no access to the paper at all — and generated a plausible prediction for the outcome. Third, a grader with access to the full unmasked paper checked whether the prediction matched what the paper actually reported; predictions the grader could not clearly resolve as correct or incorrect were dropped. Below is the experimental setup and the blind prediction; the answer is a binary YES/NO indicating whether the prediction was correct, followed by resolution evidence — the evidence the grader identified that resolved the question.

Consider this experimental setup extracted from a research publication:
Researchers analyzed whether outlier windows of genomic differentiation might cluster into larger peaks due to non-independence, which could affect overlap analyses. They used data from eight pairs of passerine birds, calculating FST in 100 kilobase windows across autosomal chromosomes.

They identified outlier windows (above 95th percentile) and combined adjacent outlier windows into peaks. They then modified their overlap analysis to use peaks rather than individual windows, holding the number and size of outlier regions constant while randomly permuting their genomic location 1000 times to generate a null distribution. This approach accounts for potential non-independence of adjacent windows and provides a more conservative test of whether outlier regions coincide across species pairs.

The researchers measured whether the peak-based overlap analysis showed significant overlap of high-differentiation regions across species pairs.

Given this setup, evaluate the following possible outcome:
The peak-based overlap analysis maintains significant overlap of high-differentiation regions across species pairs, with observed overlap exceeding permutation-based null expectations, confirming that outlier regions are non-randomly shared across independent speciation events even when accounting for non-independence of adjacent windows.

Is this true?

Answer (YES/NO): YES